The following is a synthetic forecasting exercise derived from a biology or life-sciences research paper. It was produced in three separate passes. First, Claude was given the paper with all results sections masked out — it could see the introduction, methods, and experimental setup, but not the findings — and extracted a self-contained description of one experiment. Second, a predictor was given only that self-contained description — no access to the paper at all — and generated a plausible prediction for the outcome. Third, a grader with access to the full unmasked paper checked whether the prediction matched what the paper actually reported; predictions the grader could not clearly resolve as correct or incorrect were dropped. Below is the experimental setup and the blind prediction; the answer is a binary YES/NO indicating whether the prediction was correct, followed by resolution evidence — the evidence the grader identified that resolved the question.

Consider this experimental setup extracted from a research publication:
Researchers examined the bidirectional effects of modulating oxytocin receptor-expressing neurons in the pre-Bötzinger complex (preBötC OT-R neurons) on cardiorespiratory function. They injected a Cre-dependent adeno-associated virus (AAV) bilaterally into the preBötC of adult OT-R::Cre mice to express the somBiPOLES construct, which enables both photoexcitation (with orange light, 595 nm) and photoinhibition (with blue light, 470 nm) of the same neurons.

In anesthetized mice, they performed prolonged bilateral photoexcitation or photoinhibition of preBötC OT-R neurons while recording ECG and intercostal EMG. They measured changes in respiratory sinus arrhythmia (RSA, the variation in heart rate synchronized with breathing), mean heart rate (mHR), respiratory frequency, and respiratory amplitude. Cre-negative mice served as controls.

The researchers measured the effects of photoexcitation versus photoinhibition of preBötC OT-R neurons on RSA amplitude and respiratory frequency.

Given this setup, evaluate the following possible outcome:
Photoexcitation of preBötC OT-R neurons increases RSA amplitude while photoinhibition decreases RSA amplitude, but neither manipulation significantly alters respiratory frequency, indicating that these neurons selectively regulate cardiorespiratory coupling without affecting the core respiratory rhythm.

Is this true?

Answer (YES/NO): NO